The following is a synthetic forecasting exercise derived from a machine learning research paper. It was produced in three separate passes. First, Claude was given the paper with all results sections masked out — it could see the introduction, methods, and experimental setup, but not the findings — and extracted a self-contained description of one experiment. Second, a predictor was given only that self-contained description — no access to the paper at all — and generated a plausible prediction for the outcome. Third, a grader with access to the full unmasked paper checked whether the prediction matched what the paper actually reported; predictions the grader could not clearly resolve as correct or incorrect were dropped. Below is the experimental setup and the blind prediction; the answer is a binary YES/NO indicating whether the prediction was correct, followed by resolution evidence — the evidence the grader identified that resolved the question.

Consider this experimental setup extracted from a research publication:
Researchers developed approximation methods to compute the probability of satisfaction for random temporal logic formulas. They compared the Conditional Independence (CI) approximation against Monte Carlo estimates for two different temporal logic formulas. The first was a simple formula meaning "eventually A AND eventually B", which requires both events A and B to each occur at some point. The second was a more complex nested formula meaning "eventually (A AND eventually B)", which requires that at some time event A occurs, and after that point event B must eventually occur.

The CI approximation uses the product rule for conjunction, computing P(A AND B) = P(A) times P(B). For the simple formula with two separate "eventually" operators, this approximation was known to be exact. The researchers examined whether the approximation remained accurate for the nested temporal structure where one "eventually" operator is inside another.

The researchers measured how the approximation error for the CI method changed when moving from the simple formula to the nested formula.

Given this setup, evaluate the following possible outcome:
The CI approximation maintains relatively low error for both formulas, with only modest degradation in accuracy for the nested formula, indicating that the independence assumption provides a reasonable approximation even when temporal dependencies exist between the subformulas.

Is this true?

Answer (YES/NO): YES